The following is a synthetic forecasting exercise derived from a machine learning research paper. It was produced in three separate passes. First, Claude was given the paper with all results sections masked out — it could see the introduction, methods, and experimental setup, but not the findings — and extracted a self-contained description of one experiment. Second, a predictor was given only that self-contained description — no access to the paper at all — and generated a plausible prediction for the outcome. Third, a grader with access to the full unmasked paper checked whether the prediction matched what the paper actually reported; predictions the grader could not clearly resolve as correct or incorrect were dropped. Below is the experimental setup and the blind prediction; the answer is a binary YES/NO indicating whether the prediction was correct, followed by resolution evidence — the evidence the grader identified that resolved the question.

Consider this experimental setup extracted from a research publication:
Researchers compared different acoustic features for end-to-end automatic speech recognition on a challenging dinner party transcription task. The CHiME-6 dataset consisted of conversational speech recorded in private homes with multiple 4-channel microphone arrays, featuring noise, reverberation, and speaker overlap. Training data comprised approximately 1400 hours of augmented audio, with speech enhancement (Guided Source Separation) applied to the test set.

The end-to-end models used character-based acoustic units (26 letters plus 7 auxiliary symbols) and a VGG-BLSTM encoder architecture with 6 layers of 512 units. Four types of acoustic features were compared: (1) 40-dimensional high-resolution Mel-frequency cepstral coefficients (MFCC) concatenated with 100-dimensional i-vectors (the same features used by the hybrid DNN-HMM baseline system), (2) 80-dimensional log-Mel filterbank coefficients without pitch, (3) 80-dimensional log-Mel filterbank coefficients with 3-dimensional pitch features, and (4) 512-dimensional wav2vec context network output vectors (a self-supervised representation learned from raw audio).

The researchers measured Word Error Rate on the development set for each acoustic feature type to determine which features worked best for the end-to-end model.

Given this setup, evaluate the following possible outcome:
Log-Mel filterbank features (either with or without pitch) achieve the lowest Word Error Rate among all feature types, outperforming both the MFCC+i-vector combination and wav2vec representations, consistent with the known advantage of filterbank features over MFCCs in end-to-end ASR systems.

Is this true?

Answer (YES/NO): YES